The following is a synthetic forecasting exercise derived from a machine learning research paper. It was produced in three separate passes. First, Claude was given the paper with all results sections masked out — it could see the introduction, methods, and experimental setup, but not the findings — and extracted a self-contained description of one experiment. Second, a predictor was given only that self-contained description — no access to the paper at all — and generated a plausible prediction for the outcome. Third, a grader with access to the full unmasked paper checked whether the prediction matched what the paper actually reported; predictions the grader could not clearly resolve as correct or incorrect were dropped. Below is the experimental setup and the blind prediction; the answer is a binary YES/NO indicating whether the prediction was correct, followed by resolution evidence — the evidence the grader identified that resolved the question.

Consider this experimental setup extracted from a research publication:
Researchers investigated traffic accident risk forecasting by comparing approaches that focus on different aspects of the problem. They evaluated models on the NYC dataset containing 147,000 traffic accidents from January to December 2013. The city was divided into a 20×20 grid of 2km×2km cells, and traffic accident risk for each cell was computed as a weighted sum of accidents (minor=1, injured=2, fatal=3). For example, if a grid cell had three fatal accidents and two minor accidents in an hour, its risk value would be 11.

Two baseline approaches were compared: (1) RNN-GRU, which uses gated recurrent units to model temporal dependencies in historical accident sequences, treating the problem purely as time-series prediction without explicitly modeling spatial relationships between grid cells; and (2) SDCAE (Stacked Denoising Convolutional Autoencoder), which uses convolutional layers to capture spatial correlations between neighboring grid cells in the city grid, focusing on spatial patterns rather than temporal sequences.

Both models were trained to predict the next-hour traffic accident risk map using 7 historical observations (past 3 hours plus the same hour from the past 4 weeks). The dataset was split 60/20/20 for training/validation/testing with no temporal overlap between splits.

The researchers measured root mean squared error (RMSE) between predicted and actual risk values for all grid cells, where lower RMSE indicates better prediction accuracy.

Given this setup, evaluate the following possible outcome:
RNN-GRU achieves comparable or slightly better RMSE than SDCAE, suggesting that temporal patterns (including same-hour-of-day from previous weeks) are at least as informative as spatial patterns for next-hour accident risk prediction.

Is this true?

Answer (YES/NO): NO